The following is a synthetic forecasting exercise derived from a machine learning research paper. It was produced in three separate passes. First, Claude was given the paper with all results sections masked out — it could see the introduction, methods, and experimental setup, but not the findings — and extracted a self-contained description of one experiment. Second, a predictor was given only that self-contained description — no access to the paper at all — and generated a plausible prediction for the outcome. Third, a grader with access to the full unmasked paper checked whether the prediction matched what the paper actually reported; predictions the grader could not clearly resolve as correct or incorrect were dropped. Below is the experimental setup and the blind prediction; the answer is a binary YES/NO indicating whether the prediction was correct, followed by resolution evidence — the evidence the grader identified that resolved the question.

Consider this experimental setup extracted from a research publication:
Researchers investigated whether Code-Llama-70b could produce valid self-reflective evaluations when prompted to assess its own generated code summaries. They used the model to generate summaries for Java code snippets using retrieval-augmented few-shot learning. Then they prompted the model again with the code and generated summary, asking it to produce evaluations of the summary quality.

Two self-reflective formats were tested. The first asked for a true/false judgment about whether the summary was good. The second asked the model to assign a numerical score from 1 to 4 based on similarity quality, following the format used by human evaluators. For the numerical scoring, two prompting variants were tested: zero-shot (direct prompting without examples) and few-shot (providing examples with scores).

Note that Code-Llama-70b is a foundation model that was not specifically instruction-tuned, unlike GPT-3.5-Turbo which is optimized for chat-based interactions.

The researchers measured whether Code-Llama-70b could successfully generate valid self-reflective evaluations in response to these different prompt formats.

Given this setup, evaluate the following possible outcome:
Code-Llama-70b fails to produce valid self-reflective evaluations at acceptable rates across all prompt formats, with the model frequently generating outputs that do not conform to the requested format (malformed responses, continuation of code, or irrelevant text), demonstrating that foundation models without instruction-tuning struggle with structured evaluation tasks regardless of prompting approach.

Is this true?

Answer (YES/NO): NO